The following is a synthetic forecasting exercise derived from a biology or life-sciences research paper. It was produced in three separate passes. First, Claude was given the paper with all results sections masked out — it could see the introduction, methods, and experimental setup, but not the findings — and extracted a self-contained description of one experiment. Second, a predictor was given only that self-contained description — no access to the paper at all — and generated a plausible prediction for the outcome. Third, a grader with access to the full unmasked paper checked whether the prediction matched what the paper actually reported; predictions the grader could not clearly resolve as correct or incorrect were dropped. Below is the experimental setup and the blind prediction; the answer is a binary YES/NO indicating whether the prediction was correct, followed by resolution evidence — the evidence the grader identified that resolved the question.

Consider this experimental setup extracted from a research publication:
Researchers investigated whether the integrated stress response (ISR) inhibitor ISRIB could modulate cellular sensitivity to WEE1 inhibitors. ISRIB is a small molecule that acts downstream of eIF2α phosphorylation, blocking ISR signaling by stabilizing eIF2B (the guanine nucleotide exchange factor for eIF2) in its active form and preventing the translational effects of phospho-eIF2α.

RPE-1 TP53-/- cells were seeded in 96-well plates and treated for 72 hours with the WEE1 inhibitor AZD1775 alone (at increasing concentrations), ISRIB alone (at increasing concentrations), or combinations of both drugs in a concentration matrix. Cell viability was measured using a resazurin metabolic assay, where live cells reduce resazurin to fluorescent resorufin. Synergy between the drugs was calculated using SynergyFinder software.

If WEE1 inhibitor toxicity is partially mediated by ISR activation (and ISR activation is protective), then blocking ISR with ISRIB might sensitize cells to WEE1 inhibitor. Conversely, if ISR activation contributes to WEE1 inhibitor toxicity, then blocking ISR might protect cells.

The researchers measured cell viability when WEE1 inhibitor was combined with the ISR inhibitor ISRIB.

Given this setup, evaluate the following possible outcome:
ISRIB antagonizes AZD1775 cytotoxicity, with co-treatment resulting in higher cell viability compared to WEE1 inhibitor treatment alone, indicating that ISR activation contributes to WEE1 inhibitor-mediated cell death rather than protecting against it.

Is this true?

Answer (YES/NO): YES